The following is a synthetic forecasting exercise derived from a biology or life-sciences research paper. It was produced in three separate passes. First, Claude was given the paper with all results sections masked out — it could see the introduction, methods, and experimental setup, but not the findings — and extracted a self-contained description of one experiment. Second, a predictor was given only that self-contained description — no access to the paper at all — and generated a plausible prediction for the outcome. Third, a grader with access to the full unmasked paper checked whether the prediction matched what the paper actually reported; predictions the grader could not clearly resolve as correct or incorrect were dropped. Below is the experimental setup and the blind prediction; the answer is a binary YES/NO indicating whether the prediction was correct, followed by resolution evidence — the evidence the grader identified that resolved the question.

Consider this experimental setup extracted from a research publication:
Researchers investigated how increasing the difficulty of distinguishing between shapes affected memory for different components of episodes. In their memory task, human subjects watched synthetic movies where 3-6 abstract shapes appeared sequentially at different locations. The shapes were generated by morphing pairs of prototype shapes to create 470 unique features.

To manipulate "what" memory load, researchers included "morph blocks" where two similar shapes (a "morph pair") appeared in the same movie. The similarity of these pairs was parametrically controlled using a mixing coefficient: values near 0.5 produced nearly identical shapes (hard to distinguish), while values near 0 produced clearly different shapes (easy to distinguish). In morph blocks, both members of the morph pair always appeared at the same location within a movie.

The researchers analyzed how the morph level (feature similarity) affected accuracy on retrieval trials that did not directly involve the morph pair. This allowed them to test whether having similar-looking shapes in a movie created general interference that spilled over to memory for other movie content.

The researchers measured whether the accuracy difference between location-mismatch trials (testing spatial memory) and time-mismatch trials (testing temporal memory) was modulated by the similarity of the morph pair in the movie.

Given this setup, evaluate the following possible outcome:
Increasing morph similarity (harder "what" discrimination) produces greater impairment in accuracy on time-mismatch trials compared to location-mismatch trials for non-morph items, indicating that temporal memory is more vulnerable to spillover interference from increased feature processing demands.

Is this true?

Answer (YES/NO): YES